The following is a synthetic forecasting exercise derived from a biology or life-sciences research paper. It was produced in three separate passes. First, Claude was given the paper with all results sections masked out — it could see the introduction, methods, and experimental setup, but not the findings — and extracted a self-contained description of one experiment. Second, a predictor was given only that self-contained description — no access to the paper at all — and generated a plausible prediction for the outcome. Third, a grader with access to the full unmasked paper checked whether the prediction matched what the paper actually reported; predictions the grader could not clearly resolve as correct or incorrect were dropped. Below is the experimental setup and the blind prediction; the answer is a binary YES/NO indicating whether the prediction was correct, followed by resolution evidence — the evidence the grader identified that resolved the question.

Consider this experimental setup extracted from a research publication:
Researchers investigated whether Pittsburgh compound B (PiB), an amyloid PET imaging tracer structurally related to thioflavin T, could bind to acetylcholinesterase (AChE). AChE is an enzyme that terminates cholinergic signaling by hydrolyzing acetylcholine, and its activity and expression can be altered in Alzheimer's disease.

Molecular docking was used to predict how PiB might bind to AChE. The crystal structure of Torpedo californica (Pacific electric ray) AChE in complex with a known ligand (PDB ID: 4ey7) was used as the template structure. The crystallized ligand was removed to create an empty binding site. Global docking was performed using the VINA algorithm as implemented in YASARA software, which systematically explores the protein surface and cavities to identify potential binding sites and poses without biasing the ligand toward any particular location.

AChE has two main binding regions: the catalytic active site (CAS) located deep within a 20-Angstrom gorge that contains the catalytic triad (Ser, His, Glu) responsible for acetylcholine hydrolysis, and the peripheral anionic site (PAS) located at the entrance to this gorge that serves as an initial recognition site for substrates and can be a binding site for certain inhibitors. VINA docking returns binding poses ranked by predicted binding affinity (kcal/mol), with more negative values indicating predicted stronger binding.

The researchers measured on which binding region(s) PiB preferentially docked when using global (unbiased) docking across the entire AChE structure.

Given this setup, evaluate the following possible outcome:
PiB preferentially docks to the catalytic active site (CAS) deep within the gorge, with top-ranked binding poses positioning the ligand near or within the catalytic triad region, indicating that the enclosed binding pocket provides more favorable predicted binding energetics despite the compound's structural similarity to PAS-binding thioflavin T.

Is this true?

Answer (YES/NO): NO